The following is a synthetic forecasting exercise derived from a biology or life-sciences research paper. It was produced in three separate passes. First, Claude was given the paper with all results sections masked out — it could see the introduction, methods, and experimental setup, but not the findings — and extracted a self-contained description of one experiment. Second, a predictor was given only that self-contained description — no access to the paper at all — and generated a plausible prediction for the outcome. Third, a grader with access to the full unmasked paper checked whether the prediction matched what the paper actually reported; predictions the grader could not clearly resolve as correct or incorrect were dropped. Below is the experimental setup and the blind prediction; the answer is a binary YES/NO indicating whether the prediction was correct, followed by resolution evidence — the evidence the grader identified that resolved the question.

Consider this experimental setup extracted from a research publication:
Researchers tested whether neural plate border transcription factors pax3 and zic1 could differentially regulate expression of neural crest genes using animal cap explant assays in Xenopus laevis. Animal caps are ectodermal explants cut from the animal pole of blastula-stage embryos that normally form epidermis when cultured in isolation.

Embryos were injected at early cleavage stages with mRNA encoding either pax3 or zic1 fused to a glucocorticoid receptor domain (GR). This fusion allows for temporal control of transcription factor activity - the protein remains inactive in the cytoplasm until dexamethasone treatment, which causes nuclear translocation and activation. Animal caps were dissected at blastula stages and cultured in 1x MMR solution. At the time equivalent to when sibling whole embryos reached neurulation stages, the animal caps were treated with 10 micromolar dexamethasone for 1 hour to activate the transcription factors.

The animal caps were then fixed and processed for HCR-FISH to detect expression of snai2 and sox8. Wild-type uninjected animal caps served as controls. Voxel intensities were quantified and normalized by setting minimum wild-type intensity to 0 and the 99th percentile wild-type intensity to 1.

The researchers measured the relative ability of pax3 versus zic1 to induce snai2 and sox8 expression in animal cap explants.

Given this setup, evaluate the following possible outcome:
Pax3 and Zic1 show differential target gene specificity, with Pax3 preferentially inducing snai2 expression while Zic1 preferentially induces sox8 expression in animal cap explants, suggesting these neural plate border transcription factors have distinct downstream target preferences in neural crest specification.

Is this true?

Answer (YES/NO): YES